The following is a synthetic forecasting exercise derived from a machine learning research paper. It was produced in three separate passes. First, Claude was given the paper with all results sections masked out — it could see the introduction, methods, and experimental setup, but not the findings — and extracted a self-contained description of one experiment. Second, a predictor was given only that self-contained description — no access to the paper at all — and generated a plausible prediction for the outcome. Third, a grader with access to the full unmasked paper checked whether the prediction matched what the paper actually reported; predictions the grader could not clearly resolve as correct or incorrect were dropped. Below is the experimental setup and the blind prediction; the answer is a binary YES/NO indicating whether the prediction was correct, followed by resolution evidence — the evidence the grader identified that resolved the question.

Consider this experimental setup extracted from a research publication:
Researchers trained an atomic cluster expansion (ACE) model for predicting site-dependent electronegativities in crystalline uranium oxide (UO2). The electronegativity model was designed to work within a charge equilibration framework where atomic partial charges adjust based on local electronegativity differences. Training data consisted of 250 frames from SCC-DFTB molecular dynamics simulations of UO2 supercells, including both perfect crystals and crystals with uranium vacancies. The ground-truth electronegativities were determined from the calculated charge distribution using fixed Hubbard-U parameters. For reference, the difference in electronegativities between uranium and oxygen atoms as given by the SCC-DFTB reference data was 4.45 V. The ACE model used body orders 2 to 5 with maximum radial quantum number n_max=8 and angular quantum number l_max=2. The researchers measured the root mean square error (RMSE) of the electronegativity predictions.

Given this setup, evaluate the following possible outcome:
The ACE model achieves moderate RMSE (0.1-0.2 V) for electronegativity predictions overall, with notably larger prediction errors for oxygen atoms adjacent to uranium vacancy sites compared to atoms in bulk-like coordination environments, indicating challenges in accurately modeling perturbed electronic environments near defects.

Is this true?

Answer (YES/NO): NO